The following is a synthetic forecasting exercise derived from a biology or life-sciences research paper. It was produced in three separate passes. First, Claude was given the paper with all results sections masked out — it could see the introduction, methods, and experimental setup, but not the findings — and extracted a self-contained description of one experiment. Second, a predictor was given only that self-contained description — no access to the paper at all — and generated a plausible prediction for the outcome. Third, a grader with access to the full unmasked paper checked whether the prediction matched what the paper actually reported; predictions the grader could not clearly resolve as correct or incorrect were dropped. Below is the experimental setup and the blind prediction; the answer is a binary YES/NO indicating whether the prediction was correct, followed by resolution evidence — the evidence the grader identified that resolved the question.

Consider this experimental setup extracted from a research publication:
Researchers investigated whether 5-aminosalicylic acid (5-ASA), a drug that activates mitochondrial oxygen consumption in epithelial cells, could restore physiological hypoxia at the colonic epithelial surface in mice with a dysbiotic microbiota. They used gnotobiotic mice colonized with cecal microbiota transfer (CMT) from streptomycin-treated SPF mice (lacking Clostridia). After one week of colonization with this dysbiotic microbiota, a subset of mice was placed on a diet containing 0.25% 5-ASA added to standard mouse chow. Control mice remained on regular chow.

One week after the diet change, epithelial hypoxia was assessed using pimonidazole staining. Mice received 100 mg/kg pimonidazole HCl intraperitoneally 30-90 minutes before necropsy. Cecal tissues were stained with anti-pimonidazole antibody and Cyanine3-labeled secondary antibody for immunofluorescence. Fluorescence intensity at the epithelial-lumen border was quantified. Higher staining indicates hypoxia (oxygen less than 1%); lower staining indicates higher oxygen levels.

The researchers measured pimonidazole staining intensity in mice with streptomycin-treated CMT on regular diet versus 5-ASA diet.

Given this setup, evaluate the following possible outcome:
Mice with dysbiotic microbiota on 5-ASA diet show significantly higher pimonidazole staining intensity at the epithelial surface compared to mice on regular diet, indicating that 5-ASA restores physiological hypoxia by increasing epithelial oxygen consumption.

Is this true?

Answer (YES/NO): YES